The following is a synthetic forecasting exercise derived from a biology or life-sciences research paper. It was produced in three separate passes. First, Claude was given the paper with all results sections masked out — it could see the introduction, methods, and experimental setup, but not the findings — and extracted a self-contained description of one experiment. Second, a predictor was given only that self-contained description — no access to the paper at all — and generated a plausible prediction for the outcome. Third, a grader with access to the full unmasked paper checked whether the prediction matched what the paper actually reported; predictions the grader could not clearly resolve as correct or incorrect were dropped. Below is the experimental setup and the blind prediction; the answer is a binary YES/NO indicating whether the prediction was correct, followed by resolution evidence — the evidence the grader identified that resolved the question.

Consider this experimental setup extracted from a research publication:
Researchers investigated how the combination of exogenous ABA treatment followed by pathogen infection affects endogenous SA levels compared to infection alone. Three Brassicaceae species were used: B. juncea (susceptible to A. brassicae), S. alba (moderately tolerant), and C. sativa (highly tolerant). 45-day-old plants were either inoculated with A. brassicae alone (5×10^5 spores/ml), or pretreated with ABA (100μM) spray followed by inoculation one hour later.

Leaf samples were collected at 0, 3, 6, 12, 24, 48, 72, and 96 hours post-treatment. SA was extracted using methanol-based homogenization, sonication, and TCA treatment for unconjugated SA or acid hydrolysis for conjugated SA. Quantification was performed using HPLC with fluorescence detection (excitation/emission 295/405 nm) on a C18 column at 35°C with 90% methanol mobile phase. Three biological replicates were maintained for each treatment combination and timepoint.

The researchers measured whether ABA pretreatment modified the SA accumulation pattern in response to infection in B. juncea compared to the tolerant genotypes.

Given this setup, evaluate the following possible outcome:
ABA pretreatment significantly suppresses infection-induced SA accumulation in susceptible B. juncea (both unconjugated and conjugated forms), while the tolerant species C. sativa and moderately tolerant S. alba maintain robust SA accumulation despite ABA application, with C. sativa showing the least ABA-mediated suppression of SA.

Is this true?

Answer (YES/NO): NO